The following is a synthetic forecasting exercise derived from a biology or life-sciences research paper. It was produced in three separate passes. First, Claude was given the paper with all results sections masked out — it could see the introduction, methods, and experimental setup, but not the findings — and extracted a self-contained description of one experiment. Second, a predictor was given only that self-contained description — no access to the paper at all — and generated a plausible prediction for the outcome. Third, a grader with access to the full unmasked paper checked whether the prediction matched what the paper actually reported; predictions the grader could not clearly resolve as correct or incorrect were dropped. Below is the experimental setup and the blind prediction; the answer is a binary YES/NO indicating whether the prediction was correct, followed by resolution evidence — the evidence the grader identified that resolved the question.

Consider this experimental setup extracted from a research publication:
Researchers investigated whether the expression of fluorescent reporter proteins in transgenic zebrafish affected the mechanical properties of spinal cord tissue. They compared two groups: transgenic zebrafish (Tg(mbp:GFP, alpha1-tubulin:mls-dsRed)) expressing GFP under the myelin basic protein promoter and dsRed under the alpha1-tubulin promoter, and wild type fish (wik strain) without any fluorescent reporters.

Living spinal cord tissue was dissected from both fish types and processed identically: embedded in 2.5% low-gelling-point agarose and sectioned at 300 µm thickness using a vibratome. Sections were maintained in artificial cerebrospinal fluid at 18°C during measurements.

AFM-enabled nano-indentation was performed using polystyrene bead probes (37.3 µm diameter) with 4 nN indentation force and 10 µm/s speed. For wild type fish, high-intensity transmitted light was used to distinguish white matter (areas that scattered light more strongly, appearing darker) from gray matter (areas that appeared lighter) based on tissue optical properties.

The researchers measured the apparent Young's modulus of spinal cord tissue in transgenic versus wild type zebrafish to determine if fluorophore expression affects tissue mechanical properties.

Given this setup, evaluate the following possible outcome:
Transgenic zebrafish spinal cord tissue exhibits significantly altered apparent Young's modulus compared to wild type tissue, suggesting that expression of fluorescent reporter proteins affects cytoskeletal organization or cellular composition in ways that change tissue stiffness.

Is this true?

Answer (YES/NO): NO